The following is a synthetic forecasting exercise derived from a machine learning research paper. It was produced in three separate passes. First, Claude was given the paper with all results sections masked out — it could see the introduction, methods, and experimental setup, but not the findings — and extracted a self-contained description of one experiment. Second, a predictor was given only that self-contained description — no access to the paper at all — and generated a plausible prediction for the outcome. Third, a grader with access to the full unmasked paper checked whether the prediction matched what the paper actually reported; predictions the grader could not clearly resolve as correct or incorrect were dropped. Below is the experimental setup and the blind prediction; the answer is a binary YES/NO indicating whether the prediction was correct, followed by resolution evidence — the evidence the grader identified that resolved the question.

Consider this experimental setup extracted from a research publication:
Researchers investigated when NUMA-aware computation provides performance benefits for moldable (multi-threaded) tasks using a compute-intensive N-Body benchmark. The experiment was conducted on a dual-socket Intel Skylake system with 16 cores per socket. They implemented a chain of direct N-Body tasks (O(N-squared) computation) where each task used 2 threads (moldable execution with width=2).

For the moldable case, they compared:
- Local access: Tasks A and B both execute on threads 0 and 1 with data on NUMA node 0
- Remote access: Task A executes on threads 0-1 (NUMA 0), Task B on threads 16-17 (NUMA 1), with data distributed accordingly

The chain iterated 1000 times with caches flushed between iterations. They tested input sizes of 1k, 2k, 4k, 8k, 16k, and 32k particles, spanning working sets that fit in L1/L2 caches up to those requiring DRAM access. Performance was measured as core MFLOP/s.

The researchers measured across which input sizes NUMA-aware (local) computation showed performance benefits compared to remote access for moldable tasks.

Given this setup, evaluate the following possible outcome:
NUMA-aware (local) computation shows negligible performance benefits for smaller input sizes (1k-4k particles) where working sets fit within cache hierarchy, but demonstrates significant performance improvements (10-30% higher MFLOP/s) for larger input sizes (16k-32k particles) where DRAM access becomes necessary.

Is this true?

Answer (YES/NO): NO